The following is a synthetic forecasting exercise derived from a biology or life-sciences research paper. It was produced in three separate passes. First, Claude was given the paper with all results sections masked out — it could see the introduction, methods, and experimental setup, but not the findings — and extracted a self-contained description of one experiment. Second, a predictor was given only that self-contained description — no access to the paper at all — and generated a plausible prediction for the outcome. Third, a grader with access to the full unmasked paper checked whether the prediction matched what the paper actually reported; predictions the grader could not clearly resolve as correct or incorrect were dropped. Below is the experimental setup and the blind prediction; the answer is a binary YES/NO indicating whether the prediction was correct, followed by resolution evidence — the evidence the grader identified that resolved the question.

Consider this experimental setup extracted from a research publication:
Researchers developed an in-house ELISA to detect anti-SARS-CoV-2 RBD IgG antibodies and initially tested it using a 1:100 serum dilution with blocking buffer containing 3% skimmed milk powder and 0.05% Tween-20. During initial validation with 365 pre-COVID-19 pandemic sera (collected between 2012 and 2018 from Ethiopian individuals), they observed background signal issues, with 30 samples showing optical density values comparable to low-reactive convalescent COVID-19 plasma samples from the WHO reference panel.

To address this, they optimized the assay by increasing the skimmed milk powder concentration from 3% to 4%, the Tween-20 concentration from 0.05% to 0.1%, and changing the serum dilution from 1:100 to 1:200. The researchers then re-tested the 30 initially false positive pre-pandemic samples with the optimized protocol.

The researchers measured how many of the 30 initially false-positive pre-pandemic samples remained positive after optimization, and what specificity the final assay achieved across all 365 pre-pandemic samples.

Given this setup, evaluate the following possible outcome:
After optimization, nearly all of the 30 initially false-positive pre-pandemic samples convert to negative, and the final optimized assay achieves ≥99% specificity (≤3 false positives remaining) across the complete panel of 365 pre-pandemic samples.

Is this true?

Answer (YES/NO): NO